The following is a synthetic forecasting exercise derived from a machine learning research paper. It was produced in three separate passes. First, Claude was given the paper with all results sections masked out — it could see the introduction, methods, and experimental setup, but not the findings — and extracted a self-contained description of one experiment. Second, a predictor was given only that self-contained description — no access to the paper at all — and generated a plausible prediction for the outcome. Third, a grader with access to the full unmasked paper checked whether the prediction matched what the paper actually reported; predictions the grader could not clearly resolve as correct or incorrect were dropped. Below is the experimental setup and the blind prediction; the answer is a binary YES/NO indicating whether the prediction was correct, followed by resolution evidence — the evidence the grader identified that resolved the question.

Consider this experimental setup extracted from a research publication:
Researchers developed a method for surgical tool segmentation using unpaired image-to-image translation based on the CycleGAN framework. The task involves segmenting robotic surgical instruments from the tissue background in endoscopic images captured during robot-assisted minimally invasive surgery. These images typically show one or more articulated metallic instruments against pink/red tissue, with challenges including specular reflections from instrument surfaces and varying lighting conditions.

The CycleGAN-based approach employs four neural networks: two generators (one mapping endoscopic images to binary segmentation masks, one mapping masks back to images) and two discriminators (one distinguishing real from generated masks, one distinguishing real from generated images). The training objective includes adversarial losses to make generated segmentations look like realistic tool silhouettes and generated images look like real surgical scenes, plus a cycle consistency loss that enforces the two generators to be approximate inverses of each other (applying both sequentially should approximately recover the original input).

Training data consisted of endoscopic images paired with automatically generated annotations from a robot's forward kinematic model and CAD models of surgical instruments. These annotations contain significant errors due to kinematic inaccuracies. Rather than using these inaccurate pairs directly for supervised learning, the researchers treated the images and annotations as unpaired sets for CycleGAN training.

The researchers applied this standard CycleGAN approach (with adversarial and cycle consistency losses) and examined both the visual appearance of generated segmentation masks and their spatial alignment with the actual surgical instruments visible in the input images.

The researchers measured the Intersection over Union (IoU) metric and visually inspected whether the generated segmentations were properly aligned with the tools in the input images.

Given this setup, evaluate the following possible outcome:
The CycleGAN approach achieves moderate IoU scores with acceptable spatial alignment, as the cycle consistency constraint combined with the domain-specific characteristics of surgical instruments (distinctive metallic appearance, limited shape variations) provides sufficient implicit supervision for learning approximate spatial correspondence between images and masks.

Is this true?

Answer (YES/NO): NO